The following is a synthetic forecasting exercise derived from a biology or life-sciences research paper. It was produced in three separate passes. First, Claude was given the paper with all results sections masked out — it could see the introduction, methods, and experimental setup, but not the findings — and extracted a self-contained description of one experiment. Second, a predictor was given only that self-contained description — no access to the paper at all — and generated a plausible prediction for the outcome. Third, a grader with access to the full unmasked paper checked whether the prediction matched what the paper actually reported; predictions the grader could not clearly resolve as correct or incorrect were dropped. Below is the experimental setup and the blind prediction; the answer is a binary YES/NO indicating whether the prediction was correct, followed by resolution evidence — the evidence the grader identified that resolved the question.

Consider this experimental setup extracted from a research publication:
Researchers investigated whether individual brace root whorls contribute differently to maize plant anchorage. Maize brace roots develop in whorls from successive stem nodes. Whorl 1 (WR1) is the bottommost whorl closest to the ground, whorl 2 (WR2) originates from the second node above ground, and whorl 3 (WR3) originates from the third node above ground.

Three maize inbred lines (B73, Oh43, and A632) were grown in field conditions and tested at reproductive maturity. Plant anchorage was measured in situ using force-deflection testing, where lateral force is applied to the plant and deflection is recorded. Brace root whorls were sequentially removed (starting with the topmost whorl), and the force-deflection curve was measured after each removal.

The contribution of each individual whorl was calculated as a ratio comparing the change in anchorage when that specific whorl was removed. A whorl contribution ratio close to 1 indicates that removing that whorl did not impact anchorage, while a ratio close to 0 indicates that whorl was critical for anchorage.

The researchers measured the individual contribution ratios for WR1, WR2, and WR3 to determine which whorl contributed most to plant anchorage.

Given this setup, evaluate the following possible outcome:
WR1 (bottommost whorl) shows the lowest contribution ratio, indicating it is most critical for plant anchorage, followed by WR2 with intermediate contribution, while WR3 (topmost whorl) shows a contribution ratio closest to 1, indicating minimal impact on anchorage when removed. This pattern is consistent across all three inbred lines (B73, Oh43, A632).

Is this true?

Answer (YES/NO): YES